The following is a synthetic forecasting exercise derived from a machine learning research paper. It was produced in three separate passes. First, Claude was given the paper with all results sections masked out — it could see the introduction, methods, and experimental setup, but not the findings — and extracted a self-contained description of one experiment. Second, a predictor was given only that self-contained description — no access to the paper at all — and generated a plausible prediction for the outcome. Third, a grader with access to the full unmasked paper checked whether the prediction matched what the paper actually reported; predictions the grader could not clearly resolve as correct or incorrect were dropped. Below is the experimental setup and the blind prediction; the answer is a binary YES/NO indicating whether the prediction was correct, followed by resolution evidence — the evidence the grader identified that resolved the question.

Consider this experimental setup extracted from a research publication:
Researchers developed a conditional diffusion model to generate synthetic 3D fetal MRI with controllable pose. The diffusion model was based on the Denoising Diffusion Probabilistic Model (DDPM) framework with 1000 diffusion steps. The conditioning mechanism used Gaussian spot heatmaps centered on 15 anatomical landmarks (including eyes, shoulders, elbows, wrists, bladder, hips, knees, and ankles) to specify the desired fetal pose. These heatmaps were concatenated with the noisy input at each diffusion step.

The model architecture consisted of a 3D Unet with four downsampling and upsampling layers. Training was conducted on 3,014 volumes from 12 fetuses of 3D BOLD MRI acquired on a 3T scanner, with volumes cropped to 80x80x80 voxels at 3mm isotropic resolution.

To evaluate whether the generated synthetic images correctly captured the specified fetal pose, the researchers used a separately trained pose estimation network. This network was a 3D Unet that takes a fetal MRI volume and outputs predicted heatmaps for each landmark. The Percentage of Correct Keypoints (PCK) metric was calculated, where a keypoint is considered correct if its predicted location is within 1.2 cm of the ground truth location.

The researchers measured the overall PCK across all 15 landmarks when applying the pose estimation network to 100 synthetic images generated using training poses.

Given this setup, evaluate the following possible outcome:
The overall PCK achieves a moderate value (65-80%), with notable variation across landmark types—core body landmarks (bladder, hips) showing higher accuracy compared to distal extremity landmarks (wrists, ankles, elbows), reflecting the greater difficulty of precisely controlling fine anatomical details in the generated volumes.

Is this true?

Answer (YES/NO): NO